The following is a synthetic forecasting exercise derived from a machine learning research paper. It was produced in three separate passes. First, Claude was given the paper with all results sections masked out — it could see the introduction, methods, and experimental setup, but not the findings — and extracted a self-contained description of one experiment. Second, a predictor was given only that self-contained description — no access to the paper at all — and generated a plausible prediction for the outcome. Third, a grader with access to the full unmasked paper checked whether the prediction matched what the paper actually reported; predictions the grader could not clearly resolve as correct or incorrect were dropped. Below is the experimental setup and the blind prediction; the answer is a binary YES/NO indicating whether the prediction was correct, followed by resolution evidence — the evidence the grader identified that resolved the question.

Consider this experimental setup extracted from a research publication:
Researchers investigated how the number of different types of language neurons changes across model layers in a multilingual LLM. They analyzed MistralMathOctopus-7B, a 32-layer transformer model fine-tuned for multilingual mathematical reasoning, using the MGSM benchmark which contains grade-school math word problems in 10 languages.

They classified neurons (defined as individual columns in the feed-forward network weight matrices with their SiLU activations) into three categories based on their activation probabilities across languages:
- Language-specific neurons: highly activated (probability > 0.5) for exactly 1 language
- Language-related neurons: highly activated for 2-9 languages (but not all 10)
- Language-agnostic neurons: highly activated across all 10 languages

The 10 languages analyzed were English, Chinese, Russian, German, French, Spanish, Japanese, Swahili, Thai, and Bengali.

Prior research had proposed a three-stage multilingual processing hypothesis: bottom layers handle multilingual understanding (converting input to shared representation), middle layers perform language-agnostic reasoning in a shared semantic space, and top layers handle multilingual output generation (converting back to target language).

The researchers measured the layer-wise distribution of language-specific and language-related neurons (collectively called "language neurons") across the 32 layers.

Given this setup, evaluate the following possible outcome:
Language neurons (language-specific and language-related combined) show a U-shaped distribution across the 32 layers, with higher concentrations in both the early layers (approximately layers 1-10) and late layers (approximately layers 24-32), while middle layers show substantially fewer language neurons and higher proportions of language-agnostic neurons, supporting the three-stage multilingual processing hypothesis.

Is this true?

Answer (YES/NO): NO